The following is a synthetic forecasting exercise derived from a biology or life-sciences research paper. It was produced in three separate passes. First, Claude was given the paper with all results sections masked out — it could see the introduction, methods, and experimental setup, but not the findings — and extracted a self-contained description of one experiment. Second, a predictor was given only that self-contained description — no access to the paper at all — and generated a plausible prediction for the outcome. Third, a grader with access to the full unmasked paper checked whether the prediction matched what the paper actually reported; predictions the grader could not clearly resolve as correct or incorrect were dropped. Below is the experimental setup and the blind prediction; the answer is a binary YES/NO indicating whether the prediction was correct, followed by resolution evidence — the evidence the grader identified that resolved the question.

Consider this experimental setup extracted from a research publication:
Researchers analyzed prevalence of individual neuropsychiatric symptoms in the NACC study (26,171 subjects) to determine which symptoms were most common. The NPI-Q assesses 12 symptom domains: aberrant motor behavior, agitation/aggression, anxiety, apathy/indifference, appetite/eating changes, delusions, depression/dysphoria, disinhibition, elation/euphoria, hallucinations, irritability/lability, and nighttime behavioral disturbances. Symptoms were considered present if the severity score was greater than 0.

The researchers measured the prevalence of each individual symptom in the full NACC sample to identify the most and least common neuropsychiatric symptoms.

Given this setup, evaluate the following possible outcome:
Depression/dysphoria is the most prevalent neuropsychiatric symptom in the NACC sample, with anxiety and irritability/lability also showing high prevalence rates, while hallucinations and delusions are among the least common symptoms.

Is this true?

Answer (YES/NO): YES